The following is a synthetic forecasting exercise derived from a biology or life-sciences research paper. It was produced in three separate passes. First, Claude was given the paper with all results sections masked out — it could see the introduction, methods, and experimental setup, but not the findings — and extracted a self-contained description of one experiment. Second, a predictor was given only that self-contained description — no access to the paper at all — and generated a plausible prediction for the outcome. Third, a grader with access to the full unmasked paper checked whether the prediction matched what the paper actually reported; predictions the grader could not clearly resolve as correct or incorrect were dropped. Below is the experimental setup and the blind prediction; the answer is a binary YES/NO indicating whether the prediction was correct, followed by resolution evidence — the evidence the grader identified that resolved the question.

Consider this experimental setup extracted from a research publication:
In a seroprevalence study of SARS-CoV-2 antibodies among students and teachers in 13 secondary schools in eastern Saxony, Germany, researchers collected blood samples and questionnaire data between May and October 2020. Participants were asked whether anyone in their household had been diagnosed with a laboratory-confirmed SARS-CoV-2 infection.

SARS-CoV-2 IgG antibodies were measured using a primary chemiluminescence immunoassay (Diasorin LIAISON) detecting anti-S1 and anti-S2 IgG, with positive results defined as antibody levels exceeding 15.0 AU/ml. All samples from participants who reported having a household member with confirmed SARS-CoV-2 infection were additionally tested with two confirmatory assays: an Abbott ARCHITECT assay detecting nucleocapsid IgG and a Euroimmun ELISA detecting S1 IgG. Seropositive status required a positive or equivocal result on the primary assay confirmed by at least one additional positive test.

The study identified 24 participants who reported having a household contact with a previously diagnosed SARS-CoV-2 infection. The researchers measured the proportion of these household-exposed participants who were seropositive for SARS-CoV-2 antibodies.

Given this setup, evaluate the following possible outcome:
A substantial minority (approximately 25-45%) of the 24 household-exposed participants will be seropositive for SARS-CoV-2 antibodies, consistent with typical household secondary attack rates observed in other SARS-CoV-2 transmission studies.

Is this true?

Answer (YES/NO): NO